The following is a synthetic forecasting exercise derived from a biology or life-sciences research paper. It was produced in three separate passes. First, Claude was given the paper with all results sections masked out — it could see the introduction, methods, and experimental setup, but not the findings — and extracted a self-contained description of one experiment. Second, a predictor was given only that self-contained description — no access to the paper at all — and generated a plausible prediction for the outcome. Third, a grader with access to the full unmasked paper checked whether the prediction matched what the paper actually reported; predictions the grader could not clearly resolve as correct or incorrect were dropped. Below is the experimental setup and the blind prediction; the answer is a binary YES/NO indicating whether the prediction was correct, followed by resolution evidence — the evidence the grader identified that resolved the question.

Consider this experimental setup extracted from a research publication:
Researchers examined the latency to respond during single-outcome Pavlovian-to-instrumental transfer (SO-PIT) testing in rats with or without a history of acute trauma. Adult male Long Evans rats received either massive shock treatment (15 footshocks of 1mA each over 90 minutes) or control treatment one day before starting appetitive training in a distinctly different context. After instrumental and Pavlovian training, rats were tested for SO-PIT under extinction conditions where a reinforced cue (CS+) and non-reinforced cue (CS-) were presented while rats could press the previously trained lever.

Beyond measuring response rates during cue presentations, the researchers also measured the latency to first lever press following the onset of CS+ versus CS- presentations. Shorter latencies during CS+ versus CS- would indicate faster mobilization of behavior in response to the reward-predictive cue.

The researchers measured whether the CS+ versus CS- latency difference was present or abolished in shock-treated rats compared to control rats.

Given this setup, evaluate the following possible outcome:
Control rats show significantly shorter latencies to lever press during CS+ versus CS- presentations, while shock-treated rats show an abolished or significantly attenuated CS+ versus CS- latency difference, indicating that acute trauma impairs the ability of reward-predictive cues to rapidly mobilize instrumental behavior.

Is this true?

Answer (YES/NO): YES